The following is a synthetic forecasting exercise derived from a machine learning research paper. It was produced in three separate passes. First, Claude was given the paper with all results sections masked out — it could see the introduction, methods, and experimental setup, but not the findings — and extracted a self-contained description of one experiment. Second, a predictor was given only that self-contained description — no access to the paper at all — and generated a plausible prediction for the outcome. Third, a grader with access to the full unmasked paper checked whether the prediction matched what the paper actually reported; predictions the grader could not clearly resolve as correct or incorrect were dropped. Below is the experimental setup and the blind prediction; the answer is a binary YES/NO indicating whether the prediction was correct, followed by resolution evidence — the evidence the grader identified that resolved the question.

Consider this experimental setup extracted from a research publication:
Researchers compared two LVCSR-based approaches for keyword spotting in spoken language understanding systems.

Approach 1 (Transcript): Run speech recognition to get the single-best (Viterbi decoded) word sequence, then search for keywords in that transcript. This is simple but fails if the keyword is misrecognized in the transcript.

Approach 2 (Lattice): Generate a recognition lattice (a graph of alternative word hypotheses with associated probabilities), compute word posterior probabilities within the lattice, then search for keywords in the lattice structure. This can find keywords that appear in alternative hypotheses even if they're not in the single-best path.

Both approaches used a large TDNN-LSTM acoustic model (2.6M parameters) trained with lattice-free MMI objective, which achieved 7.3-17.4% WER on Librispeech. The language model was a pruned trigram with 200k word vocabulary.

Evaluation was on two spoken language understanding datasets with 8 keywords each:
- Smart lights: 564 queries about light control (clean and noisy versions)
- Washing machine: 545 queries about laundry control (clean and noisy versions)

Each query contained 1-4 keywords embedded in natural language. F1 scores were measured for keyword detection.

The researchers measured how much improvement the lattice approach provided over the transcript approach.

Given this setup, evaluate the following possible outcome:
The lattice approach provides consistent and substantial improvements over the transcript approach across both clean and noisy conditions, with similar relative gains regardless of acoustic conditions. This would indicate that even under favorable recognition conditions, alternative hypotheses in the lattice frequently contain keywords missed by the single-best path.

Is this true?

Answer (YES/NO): NO